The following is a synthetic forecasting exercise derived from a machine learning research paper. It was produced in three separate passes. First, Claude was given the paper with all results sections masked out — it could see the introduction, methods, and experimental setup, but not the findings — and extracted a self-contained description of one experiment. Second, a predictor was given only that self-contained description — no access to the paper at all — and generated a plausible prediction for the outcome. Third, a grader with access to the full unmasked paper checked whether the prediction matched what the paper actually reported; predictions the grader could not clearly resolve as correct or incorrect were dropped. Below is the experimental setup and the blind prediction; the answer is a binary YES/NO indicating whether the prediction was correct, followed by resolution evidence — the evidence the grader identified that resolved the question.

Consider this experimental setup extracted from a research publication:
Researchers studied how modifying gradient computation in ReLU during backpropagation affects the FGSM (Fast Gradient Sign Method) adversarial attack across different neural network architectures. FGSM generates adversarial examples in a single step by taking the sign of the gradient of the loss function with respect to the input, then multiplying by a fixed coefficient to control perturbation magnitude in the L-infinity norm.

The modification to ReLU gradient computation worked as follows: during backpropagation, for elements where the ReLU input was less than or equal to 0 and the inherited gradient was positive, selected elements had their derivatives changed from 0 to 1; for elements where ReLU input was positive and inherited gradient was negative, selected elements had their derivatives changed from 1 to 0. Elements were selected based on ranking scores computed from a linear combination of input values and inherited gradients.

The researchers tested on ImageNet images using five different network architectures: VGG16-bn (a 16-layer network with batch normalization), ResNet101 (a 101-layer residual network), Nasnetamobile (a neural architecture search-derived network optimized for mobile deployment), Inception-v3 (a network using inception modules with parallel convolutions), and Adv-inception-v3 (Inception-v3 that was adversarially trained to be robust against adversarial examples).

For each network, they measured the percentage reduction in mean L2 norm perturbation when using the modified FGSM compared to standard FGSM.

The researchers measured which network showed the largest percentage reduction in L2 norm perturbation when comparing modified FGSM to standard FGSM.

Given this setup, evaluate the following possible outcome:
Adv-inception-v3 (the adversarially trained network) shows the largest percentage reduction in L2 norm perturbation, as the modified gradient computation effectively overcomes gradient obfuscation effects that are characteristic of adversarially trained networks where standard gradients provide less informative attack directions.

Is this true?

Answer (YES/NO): NO